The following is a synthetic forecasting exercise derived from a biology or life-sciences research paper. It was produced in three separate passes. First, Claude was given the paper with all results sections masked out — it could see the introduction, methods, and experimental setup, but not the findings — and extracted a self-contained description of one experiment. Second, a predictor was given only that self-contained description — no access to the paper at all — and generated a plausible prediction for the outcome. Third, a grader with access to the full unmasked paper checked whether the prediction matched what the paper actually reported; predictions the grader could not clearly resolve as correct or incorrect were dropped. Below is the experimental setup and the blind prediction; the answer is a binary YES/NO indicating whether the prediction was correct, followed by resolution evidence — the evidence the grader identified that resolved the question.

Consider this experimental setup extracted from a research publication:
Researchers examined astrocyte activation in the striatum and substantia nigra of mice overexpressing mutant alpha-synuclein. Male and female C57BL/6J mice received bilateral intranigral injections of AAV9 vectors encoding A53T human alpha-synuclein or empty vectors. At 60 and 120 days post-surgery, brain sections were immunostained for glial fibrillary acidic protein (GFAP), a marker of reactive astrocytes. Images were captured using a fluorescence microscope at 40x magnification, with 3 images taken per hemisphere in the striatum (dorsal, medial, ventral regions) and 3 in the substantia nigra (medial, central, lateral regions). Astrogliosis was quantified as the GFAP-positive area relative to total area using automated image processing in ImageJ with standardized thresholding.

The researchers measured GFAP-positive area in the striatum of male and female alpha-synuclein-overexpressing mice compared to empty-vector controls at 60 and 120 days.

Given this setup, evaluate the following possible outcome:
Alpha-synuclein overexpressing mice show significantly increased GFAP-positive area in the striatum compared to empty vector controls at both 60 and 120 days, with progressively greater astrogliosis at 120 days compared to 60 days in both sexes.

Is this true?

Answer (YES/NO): NO